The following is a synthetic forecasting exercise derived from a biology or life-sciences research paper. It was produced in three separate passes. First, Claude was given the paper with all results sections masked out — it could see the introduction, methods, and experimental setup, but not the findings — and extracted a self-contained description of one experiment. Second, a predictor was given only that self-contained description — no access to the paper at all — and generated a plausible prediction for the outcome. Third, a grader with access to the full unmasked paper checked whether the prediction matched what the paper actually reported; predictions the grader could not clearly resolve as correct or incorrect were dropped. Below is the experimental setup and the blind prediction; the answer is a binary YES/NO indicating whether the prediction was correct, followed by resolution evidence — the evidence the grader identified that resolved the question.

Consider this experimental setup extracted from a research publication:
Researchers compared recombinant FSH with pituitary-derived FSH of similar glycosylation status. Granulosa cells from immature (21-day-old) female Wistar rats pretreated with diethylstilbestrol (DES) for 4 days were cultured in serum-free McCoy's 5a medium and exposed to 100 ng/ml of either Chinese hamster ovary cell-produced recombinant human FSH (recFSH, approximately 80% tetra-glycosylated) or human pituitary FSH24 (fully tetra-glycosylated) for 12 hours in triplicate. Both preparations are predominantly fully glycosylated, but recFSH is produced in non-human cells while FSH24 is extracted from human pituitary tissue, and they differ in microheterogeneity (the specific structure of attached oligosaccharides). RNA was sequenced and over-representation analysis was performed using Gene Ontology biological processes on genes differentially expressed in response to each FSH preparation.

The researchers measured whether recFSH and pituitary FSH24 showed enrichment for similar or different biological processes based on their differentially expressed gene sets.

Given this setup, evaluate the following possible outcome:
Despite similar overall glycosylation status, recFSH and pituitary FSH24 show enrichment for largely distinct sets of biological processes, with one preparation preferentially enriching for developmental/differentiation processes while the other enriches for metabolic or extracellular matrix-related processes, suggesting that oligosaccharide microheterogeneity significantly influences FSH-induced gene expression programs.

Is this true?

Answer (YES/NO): NO